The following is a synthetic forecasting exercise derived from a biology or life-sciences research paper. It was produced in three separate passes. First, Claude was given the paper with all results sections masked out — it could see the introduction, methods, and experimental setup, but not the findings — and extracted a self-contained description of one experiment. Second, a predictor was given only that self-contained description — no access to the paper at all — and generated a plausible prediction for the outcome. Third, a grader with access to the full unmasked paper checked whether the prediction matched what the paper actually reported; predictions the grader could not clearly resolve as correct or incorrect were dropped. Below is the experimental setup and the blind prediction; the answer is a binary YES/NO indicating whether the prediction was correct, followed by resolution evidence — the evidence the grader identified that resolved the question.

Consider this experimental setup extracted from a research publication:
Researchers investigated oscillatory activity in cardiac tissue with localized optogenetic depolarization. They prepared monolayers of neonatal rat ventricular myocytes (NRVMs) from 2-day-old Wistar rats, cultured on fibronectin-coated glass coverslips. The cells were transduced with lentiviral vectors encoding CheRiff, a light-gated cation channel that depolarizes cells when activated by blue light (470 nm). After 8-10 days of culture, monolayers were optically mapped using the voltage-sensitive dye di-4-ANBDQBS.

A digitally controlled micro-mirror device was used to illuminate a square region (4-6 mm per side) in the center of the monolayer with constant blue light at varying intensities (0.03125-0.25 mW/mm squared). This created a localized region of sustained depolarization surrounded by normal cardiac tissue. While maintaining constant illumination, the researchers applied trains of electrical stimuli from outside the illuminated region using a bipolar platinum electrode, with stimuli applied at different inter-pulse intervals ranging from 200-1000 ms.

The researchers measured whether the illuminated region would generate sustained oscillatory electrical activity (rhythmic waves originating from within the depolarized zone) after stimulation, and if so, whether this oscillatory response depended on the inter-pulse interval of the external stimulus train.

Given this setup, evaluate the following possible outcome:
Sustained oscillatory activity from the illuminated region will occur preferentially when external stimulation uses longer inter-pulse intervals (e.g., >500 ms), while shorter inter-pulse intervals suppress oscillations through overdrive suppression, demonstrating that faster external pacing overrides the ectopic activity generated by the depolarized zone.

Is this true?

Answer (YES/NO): NO